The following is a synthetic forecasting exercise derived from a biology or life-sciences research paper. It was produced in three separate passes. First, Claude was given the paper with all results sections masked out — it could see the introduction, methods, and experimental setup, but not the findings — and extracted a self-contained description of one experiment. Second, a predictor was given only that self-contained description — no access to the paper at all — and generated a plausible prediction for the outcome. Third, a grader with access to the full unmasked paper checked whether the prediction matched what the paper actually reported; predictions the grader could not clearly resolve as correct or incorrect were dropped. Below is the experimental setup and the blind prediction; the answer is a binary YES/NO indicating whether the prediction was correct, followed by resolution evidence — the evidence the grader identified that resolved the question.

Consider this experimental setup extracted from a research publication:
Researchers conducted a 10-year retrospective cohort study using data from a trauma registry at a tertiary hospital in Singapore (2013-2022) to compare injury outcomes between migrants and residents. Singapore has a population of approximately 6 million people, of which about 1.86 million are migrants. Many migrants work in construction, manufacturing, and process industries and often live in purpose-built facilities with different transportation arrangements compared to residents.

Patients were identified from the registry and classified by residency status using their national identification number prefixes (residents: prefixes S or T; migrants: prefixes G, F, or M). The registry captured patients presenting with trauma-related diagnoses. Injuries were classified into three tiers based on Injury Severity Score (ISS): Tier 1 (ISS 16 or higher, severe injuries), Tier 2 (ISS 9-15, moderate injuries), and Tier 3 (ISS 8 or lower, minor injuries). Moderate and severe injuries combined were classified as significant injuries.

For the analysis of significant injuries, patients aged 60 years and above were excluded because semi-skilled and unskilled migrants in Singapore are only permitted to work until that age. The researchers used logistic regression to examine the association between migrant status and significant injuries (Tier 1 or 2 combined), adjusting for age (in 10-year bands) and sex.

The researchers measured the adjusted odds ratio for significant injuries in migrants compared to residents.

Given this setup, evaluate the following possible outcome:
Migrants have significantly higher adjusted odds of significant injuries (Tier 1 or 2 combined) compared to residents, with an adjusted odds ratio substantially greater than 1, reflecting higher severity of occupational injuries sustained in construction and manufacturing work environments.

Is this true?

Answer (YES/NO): NO